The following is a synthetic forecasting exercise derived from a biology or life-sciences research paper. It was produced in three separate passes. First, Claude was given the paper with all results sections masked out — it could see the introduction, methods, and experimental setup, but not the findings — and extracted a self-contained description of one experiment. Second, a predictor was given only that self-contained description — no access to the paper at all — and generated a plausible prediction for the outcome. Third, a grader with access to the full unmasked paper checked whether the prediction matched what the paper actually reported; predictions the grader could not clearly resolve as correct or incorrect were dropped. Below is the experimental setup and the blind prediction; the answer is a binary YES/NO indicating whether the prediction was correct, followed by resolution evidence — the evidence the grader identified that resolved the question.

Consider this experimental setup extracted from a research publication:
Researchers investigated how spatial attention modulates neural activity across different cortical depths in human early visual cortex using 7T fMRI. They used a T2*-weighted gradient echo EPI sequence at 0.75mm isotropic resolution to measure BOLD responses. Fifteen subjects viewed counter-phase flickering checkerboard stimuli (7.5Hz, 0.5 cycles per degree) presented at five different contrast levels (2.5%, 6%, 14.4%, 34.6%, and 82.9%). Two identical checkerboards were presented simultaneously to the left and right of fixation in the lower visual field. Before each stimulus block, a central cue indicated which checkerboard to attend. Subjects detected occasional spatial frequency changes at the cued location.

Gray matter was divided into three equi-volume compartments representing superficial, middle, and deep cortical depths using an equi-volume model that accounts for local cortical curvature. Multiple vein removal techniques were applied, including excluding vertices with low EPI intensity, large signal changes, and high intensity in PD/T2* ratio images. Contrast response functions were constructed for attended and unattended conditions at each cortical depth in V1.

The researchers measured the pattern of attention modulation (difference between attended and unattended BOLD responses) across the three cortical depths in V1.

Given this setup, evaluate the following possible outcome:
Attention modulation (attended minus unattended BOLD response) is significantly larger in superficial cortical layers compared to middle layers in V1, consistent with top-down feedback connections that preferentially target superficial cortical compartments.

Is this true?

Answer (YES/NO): YES